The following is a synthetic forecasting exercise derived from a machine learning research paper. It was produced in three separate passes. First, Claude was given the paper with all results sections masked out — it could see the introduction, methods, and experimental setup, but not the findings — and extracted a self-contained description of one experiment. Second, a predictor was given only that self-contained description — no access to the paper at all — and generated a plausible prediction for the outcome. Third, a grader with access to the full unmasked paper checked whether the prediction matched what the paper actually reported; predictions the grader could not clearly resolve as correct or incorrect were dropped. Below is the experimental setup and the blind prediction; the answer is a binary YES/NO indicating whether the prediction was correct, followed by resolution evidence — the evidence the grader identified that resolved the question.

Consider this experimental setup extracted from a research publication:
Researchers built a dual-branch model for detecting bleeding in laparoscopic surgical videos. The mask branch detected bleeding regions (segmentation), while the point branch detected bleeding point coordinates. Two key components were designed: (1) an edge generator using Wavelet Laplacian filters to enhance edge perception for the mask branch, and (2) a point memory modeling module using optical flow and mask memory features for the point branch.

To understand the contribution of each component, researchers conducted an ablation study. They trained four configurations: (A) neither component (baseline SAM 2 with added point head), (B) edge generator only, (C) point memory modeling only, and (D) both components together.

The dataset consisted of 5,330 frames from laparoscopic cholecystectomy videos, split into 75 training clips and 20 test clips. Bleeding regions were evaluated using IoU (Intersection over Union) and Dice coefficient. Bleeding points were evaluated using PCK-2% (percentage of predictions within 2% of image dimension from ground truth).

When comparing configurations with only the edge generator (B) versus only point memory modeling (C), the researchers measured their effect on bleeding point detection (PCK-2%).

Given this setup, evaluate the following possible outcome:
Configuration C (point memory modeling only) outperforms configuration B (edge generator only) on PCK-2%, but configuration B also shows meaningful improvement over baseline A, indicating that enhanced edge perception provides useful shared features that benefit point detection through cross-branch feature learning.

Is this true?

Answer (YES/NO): NO